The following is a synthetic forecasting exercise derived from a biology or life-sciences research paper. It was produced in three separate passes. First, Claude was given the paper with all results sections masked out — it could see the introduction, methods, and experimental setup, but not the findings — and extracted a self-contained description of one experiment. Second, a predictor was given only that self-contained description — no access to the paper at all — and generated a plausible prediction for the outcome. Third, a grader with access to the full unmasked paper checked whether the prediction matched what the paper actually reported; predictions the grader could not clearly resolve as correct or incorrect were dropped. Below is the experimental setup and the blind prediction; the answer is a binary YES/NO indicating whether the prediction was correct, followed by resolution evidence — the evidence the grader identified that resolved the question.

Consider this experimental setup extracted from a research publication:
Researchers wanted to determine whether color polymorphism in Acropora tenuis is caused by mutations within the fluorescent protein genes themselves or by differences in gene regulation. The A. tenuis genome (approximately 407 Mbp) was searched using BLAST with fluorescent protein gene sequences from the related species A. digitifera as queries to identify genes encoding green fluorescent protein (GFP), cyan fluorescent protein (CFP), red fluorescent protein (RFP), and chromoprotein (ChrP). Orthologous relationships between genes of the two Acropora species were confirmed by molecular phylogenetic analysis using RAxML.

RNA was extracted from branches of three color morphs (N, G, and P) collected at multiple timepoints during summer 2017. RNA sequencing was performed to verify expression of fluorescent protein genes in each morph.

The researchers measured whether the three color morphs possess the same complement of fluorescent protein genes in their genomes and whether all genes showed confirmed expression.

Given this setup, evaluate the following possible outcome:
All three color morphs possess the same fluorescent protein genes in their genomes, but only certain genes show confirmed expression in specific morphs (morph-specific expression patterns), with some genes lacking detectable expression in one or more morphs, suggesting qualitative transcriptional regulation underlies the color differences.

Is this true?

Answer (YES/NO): NO